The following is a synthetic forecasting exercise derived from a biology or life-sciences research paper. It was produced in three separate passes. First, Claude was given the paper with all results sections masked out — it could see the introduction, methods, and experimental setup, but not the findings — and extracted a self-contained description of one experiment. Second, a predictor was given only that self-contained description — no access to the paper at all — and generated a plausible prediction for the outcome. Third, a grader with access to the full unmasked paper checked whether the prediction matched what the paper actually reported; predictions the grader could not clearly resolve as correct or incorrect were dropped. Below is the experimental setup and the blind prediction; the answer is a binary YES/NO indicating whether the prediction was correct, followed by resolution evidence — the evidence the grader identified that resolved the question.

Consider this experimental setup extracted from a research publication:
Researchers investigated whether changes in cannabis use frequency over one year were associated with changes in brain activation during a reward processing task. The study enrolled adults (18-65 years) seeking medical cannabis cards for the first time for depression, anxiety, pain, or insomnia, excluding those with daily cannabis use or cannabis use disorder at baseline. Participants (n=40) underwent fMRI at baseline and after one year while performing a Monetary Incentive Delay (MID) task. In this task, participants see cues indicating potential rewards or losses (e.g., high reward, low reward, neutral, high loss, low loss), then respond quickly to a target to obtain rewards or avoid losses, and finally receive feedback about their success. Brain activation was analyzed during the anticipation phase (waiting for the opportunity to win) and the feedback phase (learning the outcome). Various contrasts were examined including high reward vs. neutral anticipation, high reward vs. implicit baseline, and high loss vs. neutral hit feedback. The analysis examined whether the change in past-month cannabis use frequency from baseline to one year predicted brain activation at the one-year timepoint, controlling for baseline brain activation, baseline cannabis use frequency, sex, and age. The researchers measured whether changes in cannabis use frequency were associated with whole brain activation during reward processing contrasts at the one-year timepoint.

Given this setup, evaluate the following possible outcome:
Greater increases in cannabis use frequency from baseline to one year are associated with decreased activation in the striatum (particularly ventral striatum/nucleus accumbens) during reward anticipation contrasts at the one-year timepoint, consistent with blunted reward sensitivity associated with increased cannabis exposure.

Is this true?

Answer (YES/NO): NO